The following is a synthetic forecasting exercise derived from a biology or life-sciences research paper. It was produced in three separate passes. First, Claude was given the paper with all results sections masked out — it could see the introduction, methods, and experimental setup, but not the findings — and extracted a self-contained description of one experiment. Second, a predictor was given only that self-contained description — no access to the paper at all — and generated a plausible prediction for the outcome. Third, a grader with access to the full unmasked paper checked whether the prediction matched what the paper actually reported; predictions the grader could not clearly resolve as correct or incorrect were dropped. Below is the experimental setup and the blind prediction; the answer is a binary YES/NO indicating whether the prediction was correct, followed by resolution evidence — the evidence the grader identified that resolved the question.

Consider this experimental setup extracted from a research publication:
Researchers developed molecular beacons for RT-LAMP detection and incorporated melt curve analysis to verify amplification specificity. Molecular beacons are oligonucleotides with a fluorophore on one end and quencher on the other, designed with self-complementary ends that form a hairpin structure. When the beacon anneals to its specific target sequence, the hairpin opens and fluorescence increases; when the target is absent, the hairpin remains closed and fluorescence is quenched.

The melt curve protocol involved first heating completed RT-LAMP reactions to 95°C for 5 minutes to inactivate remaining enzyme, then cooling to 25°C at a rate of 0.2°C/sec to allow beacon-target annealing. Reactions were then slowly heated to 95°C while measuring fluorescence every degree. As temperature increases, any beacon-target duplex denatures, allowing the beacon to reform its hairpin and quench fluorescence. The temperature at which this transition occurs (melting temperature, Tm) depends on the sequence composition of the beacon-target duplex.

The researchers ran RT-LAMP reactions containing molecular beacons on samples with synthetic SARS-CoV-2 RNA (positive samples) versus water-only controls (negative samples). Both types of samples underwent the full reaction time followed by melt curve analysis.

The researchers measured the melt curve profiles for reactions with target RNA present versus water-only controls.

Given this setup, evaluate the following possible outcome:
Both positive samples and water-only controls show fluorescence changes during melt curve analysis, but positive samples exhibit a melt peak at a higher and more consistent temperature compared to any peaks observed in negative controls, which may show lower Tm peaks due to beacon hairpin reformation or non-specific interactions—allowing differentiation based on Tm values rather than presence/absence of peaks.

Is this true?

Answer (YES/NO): NO